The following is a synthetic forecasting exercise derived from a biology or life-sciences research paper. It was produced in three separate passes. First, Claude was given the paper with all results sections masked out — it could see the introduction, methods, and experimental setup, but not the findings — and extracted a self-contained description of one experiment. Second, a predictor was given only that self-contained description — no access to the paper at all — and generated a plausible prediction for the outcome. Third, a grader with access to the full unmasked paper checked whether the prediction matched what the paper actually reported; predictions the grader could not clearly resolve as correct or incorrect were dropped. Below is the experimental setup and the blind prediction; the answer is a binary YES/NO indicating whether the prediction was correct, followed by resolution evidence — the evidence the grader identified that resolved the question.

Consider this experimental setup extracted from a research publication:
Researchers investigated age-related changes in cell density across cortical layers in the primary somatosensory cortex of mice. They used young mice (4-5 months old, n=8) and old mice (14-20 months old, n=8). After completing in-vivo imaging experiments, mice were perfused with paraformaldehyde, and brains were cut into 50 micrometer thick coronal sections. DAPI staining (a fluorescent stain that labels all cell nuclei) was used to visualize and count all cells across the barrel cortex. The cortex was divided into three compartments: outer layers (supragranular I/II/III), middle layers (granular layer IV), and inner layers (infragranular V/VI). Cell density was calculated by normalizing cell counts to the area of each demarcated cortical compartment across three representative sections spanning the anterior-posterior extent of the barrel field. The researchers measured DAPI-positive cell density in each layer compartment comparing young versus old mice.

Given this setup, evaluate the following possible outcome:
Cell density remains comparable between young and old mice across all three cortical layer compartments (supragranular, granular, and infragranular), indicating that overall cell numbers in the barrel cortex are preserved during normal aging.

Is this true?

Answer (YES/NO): NO